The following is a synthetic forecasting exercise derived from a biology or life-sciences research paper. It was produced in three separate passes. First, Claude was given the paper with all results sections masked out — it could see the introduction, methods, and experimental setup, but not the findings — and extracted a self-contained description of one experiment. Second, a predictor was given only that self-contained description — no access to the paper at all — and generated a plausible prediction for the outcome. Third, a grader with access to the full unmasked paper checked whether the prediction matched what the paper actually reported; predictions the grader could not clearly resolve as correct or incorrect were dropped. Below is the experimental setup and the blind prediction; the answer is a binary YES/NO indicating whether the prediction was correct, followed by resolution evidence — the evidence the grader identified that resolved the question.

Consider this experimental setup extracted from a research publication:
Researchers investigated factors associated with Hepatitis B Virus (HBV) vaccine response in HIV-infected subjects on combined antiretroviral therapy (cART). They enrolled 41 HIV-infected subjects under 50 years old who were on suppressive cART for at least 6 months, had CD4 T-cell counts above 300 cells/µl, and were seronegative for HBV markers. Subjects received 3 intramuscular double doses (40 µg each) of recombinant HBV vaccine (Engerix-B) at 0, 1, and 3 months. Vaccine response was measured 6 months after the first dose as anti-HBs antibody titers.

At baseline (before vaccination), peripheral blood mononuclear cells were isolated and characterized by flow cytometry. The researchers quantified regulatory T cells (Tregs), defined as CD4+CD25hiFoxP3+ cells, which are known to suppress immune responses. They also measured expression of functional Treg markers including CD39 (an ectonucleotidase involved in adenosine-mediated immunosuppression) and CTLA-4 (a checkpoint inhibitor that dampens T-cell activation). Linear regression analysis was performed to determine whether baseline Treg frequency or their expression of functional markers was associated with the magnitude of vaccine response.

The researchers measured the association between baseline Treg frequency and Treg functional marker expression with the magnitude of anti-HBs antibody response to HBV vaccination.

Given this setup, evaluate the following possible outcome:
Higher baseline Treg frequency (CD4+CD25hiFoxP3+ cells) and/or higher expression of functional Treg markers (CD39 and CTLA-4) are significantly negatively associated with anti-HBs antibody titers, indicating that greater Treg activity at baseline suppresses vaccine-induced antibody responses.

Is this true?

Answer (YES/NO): NO